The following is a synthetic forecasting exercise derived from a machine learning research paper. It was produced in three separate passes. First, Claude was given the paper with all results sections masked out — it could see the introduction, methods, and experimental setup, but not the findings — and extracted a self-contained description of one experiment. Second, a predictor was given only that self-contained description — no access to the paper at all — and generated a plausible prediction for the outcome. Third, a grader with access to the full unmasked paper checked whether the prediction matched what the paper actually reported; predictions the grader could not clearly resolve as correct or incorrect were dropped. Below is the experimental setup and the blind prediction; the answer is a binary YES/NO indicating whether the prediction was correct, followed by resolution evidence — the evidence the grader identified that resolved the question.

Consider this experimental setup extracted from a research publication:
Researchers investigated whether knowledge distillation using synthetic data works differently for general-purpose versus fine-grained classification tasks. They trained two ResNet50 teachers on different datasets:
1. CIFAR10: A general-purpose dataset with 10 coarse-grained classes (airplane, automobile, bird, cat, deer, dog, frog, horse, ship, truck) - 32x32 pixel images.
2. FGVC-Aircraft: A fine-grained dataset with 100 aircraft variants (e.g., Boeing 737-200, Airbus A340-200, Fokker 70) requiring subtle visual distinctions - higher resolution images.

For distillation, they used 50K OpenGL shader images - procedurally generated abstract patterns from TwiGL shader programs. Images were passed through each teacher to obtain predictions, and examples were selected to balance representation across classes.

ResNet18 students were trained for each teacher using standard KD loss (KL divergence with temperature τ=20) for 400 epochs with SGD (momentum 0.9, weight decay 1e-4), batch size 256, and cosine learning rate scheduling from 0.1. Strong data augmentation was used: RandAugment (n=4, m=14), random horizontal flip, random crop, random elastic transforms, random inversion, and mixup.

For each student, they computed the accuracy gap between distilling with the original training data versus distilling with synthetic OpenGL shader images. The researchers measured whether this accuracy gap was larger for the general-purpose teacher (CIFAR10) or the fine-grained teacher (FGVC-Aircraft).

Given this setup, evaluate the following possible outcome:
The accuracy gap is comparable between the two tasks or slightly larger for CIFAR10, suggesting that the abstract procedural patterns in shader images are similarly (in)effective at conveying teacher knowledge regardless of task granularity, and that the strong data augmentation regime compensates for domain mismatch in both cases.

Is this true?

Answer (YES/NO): NO